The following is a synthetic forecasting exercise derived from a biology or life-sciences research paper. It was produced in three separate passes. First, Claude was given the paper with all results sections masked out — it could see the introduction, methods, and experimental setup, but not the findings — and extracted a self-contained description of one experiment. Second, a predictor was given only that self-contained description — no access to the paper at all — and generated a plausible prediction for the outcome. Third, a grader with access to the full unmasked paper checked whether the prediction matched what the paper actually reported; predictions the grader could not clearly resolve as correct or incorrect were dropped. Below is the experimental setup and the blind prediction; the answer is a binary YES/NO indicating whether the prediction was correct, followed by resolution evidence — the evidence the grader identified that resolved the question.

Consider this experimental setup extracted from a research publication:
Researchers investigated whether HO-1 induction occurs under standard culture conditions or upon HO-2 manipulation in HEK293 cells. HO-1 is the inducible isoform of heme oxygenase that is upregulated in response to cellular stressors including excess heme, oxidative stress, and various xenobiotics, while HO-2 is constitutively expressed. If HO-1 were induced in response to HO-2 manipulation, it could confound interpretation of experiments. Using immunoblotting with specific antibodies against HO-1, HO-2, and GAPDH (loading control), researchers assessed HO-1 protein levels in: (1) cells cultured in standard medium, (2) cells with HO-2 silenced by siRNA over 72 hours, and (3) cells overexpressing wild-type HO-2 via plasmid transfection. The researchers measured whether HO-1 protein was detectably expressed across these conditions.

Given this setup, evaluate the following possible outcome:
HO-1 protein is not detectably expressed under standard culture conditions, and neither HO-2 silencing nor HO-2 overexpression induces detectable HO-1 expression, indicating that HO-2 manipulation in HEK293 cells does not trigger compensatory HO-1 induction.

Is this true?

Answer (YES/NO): NO